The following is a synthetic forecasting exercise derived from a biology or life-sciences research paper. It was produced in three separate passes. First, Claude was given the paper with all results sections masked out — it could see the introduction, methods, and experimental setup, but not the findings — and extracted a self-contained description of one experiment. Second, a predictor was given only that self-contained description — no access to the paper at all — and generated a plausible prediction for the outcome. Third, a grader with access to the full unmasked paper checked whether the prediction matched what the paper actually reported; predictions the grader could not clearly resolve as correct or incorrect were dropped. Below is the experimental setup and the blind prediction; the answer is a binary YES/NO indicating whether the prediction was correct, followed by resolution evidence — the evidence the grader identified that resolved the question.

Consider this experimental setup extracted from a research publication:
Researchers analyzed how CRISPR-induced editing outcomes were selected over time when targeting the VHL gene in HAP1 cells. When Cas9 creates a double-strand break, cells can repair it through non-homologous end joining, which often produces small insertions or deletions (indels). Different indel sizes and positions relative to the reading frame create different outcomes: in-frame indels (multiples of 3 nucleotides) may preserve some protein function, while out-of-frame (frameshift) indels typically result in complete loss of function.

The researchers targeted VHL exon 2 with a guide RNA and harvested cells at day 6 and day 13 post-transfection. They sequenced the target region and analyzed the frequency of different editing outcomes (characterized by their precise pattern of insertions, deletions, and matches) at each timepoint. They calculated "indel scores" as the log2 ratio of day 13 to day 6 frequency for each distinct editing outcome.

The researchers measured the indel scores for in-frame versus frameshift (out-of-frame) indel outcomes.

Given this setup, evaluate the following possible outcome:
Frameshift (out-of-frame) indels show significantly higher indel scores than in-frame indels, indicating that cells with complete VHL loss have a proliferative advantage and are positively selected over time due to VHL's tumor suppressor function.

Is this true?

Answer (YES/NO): NO